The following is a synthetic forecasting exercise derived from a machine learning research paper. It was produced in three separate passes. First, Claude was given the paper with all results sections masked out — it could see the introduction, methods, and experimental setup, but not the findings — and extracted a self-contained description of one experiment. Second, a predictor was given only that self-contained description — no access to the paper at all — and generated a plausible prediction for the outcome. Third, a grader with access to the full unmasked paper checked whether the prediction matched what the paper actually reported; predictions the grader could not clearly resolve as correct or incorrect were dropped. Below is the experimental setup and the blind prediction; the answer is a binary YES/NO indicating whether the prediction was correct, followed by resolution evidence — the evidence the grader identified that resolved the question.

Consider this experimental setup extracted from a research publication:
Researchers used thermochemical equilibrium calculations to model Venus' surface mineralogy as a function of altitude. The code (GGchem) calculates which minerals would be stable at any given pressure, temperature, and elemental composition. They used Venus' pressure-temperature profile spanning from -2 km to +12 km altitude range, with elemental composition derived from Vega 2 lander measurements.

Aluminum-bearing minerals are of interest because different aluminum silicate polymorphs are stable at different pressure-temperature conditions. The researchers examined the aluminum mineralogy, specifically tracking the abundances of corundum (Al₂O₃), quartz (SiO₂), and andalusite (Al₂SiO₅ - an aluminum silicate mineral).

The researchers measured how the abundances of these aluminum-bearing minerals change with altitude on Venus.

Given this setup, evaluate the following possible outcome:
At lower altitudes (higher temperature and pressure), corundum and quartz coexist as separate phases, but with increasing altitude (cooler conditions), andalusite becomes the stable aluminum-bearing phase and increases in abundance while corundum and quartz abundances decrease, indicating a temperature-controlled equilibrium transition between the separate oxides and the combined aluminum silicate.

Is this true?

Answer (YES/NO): YES